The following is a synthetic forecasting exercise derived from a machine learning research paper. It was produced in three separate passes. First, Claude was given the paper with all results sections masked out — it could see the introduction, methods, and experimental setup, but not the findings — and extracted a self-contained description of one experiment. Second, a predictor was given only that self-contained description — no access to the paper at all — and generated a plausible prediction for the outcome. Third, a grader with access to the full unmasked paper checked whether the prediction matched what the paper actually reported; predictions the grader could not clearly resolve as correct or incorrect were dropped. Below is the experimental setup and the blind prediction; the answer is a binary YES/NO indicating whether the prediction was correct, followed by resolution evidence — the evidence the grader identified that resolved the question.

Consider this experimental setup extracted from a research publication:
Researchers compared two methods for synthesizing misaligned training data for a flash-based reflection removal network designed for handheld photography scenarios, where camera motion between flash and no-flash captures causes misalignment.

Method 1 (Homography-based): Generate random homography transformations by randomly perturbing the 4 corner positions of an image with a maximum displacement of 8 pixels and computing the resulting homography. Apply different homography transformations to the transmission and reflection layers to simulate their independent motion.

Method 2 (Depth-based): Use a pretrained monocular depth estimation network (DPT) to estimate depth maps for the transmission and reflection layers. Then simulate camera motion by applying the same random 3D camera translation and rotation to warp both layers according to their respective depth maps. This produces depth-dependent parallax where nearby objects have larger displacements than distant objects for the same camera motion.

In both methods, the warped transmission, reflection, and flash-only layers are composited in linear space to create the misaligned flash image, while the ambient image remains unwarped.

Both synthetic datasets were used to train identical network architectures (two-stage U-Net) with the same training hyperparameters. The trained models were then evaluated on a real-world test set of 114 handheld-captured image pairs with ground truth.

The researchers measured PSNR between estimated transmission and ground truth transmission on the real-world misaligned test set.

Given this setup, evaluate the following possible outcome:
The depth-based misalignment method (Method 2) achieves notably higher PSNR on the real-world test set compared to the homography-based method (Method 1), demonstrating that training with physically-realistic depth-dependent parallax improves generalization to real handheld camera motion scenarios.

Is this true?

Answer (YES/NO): YES